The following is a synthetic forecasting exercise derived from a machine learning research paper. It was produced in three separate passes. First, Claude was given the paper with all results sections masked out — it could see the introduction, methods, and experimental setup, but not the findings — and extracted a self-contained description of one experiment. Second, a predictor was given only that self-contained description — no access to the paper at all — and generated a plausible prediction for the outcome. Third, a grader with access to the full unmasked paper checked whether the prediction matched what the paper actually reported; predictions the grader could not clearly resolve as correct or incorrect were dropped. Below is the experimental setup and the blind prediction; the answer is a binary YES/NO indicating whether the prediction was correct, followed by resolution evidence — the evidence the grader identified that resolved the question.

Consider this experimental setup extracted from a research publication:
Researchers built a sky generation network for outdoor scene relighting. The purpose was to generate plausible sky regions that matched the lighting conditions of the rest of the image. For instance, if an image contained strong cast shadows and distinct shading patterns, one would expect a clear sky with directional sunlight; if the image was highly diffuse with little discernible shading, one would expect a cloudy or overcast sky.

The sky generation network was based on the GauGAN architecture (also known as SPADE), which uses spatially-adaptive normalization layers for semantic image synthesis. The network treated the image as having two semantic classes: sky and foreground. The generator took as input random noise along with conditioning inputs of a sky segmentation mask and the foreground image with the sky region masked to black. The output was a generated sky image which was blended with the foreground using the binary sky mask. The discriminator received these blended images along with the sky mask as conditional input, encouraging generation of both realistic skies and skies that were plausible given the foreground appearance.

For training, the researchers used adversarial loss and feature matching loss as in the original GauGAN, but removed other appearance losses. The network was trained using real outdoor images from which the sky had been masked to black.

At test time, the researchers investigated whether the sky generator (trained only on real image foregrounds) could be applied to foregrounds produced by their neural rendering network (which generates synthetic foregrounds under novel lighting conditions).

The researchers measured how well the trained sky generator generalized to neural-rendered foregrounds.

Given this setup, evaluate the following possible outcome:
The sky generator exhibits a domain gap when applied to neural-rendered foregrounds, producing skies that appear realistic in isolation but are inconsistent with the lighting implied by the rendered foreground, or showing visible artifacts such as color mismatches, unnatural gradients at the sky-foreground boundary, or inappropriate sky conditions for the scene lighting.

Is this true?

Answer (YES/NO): NO